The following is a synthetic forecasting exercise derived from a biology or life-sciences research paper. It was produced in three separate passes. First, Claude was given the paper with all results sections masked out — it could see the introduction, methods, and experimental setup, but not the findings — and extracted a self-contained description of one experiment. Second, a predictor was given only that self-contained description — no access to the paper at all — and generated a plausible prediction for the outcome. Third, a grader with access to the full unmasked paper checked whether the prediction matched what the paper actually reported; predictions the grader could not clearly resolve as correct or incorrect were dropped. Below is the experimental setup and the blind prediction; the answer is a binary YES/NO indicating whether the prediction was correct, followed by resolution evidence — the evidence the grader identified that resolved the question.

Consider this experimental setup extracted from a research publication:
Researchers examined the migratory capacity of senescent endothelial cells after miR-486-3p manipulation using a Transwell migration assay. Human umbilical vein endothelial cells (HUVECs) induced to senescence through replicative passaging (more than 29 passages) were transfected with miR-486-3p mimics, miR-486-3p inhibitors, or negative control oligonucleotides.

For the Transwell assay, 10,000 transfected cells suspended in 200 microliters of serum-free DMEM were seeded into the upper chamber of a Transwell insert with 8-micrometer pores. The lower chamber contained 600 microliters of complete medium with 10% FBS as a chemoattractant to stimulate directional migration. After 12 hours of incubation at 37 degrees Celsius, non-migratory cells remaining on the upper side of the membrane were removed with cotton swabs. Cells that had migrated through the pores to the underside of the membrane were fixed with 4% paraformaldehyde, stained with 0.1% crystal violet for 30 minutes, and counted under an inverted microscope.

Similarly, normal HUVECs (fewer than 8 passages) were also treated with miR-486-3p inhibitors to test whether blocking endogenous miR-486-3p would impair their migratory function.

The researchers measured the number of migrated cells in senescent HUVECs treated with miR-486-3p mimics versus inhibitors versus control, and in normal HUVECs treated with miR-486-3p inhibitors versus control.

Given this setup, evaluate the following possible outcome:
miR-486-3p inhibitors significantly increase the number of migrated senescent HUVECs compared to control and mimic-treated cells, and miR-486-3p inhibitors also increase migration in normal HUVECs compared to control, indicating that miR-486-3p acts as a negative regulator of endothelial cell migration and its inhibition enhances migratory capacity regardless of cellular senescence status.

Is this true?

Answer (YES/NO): NO